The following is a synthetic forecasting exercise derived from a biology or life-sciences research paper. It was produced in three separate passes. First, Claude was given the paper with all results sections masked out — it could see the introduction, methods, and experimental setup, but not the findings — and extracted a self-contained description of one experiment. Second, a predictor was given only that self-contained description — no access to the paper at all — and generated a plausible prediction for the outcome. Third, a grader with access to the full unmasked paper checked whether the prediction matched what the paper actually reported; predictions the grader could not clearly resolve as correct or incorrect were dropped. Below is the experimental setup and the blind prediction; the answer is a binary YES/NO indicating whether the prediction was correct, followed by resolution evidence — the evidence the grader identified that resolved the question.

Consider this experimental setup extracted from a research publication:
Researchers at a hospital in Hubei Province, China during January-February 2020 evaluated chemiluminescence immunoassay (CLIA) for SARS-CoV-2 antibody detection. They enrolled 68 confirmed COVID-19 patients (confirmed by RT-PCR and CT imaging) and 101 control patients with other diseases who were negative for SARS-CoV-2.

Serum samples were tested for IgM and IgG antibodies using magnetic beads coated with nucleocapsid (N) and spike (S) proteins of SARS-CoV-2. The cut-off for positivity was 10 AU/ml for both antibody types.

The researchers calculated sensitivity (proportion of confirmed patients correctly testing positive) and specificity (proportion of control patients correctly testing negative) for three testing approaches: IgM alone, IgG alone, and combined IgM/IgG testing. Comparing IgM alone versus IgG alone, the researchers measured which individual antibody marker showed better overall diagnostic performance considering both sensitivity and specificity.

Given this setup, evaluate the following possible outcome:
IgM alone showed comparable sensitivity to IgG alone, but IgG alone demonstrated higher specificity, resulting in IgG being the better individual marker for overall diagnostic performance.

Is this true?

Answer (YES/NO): NO